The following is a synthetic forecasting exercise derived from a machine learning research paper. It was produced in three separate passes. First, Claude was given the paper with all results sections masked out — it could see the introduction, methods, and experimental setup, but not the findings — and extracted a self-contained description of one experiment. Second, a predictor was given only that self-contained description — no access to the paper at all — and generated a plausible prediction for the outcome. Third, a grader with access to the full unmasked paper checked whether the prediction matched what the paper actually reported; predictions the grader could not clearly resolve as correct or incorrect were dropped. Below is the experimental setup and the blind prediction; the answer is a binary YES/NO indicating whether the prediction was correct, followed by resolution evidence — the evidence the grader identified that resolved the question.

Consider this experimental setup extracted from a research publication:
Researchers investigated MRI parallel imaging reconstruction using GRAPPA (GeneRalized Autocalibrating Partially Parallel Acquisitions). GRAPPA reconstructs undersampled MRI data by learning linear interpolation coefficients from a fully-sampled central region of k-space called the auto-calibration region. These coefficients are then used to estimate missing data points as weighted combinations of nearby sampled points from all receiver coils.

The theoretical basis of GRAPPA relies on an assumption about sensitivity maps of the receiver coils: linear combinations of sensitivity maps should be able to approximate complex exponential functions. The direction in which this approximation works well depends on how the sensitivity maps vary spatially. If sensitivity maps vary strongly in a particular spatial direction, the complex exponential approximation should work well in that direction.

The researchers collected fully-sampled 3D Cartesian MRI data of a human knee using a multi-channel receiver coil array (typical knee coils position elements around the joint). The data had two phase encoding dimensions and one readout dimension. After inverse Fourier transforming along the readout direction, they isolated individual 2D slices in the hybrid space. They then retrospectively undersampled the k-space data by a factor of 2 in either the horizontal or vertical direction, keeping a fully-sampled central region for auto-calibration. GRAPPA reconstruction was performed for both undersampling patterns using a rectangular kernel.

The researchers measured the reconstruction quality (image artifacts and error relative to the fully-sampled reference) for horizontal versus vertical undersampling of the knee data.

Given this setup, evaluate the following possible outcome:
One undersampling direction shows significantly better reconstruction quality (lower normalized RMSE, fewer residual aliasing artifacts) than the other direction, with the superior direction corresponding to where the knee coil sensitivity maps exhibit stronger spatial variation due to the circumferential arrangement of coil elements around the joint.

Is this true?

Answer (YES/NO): YES